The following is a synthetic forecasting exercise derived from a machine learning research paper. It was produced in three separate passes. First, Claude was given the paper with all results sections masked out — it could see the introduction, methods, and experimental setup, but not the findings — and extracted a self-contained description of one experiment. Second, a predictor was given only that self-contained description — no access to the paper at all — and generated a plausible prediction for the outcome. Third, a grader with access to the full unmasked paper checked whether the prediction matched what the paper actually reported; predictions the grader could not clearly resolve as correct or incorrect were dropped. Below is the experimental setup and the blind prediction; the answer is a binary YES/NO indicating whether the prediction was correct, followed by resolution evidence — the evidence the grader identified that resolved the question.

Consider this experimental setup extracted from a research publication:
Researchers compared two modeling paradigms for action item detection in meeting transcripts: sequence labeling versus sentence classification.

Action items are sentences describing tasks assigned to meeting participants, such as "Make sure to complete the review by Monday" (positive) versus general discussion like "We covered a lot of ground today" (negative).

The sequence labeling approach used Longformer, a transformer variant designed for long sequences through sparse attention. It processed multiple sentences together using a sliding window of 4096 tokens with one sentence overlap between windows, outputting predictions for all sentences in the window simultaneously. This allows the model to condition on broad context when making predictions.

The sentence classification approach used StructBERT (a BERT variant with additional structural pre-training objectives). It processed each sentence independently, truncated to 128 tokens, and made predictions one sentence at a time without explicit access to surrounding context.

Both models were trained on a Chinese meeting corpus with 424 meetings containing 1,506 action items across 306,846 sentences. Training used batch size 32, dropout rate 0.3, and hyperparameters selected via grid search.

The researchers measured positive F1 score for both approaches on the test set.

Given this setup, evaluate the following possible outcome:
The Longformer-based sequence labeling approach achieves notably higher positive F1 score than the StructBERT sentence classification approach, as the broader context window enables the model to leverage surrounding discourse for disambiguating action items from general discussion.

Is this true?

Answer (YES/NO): NO